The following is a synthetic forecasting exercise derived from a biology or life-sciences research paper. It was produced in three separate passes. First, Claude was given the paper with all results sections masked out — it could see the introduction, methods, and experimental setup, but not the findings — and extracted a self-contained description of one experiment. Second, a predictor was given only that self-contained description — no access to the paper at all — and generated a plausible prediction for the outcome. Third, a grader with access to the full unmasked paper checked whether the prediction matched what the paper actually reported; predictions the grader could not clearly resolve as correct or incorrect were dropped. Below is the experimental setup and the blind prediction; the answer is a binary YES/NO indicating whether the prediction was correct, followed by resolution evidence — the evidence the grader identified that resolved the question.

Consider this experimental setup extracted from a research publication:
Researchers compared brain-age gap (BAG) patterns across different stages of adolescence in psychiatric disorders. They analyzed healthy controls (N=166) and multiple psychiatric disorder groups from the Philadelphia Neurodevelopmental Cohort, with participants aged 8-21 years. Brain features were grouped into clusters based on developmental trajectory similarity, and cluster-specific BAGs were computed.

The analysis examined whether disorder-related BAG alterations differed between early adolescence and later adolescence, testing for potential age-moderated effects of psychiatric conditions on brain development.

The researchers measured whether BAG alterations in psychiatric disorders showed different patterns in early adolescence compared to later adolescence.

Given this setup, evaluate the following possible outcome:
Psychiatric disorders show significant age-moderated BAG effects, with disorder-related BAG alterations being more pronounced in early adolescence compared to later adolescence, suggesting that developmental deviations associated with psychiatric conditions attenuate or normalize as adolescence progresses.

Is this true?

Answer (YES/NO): NO